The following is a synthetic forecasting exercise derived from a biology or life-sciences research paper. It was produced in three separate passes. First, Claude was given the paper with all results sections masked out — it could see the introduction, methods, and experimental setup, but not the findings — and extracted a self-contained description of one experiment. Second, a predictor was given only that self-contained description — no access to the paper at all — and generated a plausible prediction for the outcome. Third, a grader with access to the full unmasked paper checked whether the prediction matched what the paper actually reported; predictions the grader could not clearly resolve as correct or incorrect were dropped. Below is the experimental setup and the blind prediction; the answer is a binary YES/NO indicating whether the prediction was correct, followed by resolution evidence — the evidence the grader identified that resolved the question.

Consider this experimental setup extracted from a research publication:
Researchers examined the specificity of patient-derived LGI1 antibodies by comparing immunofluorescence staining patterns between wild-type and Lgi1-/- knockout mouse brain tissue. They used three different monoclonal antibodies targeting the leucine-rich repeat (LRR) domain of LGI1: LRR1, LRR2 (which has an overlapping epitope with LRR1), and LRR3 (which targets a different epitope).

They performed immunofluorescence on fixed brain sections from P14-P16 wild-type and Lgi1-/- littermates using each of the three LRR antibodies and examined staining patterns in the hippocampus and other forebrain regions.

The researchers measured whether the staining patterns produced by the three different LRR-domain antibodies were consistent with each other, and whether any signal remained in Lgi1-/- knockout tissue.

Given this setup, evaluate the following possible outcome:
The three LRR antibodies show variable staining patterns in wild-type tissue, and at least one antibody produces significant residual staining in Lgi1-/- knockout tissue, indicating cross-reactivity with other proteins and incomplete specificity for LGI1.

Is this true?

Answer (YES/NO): NO